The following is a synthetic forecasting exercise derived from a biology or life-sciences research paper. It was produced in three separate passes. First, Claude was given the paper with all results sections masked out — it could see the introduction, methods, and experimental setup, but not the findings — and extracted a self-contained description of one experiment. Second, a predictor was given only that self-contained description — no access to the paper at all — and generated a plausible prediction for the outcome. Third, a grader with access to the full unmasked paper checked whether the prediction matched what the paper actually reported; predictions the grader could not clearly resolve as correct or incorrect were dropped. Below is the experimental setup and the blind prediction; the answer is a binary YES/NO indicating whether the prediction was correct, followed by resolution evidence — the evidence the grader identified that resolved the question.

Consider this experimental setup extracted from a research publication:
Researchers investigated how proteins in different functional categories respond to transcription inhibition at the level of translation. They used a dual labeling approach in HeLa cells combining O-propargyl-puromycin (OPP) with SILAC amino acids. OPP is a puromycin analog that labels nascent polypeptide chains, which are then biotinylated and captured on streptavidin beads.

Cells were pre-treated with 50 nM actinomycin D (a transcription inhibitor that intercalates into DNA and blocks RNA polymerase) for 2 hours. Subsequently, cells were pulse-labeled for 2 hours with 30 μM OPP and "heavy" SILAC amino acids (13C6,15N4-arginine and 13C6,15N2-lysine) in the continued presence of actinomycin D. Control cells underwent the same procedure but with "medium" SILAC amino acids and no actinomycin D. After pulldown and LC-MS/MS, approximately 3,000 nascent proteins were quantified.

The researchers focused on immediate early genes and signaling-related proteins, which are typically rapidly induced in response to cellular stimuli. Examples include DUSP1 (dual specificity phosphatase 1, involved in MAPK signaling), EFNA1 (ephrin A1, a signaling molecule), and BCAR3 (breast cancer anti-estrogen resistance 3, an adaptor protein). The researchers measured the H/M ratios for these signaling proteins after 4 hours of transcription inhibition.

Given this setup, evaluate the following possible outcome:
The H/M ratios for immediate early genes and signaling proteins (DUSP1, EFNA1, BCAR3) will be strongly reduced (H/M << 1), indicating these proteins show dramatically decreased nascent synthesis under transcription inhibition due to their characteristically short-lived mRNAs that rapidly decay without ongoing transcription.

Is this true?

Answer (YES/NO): NO